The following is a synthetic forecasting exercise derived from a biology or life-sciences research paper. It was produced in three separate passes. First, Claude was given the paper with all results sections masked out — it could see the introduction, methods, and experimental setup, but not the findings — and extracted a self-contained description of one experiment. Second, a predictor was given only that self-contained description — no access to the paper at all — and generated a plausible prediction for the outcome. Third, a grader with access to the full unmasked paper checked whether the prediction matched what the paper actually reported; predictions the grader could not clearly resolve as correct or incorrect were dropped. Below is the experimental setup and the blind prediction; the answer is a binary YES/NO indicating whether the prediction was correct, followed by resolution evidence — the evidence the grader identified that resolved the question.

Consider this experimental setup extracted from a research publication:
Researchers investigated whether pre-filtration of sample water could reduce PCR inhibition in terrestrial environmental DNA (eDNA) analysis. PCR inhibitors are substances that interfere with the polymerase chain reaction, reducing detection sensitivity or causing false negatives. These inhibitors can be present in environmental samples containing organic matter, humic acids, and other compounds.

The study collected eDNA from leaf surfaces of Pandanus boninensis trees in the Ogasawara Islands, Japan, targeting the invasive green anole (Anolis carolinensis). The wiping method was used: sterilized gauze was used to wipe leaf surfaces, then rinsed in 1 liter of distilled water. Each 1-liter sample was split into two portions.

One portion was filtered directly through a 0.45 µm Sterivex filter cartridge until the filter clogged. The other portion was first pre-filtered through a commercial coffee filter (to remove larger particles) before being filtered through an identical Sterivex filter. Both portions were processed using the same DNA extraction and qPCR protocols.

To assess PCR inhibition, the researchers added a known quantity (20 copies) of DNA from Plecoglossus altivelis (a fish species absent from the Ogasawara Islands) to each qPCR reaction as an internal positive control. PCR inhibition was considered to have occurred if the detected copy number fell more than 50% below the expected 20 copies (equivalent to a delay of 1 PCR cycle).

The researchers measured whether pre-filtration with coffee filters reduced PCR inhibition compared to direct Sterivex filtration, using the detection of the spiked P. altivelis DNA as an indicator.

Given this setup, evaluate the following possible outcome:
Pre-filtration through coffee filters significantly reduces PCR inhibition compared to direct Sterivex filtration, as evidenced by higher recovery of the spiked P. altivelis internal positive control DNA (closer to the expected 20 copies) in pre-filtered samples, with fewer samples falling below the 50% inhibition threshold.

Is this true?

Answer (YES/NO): NO